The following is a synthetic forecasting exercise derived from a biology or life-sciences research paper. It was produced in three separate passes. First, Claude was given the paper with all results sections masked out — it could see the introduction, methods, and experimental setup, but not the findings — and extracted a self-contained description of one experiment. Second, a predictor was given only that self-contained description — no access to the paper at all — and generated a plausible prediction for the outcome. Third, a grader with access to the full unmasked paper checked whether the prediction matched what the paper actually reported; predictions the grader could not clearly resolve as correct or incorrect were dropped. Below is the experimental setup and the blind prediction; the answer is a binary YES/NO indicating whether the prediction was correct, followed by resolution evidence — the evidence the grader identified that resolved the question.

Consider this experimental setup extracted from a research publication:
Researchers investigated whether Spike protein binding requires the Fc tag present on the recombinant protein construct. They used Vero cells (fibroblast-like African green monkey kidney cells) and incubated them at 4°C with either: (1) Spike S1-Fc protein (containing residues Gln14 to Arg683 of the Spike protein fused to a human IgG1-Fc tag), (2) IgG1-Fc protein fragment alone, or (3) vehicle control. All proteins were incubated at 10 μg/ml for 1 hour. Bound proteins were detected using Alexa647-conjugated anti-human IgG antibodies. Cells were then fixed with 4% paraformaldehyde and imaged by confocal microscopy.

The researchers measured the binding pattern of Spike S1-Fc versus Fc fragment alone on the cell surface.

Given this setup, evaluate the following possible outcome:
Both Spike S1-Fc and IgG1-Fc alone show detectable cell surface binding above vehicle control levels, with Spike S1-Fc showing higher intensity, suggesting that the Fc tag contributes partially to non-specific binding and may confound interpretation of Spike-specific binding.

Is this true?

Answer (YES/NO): NO